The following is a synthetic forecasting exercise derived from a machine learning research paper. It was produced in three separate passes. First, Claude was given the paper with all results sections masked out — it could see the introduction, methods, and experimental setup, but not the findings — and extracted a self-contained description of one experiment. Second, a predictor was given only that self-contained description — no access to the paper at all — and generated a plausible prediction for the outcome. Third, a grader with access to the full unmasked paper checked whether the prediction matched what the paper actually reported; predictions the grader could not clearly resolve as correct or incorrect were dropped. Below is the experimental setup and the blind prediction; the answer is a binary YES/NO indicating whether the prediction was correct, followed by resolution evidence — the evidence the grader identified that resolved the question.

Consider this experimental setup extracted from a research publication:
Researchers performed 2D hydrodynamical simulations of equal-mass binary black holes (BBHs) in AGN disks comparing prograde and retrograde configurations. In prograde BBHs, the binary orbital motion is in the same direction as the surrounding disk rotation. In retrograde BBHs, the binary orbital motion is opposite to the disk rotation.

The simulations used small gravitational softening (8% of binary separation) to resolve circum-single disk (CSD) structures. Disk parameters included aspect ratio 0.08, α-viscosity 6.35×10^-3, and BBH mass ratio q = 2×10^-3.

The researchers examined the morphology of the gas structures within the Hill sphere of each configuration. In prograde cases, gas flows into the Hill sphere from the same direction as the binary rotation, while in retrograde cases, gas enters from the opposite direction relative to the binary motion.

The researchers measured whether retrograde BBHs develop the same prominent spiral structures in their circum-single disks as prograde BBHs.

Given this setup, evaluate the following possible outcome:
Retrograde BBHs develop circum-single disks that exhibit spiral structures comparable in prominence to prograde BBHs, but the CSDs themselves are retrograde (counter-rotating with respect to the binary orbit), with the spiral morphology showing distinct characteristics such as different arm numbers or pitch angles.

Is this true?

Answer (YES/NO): NO